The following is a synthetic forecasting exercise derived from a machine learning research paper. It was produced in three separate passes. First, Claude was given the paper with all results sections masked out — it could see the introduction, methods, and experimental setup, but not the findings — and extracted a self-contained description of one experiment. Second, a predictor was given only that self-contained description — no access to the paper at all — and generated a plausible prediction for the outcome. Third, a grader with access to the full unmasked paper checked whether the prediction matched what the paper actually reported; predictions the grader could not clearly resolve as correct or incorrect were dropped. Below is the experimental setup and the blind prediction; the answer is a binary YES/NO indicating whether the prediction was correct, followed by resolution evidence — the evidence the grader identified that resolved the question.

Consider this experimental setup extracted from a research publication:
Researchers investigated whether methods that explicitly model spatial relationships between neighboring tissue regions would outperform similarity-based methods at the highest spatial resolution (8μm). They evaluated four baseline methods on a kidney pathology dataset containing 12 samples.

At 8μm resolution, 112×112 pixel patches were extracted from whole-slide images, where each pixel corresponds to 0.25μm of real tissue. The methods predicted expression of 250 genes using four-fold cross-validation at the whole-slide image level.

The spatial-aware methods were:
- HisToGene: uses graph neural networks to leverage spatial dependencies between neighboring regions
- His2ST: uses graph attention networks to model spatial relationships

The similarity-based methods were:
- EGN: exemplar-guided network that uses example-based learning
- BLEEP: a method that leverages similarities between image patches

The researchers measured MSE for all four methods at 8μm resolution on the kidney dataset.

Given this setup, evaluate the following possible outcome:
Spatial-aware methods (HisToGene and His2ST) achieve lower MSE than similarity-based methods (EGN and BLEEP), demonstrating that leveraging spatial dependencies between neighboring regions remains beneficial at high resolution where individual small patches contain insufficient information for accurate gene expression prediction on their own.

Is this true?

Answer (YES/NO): NO